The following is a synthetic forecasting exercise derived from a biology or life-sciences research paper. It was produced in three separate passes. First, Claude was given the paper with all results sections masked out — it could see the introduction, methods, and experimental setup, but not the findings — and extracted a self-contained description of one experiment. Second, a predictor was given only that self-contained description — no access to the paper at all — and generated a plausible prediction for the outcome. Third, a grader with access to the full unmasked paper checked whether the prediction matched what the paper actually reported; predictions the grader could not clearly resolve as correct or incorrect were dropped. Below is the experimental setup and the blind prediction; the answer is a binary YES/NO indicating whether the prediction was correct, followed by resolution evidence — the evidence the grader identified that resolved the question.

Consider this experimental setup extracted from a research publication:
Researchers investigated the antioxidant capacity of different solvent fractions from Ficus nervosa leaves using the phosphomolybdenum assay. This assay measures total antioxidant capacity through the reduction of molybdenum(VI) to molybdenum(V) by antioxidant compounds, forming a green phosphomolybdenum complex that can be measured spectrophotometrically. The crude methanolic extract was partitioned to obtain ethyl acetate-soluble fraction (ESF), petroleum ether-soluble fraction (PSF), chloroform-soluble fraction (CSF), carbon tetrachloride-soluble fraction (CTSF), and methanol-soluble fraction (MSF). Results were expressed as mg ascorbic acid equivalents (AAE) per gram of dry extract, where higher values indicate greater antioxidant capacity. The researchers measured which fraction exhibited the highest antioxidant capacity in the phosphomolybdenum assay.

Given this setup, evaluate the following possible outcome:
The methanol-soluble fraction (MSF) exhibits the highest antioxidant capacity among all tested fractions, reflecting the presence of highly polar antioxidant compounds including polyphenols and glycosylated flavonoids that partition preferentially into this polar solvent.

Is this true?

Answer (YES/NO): NO